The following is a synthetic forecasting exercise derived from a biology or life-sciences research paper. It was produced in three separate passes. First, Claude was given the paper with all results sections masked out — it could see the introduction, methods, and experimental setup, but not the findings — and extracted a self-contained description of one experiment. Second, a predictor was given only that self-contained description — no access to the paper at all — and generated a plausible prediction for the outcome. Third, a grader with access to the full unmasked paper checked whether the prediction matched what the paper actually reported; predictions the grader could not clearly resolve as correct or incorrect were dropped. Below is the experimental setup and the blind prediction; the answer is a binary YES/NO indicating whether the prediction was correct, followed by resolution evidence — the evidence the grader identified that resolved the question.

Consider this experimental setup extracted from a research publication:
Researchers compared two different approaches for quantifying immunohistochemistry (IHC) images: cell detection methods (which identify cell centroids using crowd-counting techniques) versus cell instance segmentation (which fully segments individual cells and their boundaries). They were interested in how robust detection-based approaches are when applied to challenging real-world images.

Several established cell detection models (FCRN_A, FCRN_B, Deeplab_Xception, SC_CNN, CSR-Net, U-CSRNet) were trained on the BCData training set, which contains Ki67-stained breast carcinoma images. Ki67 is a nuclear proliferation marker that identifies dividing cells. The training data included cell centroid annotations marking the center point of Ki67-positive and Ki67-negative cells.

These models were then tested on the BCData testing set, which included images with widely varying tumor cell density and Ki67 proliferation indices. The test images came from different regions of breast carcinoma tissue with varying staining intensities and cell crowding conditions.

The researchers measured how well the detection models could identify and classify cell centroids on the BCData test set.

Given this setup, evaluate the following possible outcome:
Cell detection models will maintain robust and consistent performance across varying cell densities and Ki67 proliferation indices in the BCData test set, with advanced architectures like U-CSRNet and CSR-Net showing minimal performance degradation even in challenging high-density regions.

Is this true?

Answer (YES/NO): NO